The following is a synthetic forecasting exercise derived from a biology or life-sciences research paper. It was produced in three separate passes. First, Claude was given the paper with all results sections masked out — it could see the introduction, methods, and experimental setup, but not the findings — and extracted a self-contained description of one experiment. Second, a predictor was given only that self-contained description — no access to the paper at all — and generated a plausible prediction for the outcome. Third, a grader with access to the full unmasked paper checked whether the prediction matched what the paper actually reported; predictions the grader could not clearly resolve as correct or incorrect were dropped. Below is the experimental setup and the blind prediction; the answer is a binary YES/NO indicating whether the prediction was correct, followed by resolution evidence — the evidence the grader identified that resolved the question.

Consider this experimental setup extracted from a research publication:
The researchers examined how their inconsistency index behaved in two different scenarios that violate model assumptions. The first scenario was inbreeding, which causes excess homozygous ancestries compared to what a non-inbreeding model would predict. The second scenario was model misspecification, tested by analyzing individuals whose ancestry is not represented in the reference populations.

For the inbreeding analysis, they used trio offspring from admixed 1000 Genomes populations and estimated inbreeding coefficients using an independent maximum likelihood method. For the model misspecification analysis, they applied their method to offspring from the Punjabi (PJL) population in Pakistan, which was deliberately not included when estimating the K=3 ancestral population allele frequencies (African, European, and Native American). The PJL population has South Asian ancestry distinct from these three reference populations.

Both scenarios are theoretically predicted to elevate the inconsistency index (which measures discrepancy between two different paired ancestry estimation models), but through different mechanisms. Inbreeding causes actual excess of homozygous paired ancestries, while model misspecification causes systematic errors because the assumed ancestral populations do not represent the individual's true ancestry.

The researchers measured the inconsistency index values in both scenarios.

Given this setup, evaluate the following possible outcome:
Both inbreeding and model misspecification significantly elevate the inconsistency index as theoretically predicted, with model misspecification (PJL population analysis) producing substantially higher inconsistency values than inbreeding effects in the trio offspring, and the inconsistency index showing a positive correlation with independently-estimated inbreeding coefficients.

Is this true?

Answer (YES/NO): NO